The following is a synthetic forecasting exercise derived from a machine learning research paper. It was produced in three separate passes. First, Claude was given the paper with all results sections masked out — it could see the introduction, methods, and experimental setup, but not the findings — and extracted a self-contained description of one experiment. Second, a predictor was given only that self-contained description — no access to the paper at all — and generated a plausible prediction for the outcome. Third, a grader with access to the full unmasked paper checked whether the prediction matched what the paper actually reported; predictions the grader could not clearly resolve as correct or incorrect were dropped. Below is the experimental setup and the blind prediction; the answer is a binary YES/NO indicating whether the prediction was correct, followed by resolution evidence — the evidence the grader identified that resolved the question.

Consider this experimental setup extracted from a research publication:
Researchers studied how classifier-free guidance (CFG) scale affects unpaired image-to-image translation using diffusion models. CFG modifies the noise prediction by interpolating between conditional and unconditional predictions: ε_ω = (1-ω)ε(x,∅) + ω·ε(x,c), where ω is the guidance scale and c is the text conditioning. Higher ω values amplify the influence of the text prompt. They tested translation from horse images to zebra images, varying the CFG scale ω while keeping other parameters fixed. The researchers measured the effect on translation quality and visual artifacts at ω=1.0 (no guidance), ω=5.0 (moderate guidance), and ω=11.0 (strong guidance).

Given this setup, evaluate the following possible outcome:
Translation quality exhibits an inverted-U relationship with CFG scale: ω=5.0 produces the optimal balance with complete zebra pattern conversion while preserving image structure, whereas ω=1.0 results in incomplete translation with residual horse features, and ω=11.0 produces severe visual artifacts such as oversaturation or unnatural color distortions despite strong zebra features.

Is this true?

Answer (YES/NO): NO